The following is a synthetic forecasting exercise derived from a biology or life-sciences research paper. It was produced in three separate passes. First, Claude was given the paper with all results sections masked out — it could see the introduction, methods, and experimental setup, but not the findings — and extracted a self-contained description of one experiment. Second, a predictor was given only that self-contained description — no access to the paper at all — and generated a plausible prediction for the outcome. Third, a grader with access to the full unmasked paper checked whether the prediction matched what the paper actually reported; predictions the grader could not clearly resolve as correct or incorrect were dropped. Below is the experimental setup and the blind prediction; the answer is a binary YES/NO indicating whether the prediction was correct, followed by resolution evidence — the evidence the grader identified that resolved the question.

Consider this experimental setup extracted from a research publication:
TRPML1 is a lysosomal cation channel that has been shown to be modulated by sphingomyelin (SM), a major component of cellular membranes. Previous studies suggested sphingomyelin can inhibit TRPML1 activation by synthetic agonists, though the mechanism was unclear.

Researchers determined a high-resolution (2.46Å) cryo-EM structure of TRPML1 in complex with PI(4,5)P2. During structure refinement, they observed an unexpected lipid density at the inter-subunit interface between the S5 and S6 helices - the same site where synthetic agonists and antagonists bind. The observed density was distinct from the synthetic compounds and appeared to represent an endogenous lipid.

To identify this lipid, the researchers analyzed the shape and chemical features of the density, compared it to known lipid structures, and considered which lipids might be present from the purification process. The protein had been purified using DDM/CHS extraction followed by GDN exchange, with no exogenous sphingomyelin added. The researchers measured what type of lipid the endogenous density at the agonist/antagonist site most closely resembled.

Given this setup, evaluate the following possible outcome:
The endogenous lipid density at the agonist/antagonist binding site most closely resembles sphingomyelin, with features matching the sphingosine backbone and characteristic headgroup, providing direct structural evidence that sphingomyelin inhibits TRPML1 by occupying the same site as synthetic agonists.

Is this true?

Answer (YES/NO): NO